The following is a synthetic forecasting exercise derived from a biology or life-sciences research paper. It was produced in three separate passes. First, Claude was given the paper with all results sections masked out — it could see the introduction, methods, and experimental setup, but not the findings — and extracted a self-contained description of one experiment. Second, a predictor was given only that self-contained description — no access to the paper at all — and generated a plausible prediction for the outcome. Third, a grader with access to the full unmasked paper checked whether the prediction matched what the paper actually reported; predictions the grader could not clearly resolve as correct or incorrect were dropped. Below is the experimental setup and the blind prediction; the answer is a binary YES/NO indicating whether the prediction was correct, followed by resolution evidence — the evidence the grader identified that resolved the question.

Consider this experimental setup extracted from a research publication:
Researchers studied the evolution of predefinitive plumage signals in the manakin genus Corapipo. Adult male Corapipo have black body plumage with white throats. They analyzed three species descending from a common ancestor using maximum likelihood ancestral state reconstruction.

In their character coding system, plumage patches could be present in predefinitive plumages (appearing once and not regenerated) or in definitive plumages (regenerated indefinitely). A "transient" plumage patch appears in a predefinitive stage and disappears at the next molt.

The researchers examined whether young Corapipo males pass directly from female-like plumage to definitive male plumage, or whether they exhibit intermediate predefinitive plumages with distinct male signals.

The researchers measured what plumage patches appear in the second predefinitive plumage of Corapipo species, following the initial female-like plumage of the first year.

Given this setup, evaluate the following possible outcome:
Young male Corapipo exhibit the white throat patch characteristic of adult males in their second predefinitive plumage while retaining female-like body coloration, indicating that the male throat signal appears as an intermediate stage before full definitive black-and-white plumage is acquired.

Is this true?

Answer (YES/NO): NO